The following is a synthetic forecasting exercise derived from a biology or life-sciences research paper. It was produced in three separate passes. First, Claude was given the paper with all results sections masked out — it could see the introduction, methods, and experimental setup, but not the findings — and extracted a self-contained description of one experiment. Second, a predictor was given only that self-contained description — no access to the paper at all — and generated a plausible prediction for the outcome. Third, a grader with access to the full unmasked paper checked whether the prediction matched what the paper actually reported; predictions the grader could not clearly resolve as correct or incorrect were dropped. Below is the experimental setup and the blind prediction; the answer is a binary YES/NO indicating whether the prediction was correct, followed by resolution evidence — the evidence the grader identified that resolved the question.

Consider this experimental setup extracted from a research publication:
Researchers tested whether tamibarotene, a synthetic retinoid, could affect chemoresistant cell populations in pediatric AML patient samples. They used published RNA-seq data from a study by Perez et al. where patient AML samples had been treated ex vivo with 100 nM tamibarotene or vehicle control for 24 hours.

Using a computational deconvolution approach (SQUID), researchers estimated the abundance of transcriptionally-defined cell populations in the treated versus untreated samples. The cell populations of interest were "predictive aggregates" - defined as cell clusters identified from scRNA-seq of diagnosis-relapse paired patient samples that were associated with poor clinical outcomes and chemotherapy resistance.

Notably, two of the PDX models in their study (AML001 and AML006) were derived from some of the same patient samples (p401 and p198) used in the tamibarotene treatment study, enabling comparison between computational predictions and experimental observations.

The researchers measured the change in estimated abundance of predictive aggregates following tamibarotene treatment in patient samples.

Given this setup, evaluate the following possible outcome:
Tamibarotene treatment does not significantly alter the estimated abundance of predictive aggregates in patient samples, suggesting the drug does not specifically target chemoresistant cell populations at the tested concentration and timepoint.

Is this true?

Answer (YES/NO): NO